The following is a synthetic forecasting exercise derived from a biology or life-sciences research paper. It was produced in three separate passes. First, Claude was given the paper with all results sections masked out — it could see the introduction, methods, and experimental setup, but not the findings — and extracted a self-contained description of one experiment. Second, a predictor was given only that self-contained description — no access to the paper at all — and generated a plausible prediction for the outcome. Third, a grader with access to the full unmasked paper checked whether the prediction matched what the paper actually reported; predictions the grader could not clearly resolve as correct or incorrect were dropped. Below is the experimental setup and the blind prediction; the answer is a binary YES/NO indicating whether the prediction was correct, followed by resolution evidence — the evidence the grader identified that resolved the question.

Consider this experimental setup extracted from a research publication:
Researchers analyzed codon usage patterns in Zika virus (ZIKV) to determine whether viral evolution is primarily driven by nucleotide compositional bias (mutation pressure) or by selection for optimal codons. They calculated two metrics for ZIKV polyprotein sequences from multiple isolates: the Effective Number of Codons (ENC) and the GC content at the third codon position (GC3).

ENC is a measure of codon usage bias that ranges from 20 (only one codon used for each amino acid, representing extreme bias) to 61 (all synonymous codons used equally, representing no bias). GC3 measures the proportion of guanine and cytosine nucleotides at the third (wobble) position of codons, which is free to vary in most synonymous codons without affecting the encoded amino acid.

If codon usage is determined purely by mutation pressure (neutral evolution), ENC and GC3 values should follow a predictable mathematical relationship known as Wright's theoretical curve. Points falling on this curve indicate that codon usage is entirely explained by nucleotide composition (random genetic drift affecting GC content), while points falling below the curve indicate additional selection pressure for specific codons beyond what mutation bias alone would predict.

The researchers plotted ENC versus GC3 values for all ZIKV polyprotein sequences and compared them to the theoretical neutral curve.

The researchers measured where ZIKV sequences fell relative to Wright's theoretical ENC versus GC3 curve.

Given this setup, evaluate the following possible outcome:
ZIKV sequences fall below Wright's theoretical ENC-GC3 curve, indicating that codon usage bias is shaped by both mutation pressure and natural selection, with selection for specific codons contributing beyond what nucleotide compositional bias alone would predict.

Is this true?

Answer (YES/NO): YES